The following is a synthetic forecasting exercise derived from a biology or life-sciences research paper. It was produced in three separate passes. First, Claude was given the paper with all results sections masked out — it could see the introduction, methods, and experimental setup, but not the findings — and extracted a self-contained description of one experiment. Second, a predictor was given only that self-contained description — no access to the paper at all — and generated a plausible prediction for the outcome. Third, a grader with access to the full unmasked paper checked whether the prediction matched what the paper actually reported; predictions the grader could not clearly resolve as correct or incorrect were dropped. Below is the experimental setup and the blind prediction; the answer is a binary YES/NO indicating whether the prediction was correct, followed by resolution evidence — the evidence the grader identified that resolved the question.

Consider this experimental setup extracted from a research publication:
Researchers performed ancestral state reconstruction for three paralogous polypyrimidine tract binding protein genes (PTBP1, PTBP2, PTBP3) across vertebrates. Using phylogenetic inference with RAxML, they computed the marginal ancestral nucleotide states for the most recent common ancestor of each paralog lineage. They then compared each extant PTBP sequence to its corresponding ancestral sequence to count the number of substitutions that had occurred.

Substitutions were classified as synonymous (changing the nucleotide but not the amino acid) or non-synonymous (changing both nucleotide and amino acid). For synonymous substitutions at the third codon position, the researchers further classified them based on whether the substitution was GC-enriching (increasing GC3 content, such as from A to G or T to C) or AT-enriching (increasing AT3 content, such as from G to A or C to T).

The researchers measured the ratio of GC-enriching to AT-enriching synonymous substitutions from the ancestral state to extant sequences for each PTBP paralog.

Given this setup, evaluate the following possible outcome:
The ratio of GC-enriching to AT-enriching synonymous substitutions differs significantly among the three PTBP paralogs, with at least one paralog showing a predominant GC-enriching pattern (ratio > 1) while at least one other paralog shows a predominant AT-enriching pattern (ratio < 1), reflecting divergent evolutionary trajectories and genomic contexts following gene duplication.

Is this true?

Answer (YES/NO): YES